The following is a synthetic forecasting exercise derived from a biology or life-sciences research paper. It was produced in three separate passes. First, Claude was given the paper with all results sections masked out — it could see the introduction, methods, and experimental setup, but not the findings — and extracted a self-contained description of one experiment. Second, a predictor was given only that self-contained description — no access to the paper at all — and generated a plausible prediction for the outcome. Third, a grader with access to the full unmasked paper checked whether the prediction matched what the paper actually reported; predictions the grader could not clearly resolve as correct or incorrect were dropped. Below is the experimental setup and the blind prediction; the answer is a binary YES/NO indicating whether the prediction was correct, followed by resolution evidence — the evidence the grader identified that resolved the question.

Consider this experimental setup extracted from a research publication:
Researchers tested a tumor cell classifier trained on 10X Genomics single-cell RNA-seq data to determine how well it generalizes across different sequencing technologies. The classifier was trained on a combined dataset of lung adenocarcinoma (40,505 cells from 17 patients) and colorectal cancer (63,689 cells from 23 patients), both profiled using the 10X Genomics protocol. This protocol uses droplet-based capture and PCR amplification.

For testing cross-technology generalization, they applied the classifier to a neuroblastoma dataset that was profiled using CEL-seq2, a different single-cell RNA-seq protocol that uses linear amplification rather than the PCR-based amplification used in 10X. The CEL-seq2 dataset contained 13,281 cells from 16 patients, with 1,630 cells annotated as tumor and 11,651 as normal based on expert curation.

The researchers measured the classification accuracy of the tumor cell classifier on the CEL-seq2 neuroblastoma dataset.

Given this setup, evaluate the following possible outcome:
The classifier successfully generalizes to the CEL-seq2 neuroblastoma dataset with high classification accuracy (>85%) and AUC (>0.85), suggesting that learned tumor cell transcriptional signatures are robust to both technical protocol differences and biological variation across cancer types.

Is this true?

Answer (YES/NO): YES